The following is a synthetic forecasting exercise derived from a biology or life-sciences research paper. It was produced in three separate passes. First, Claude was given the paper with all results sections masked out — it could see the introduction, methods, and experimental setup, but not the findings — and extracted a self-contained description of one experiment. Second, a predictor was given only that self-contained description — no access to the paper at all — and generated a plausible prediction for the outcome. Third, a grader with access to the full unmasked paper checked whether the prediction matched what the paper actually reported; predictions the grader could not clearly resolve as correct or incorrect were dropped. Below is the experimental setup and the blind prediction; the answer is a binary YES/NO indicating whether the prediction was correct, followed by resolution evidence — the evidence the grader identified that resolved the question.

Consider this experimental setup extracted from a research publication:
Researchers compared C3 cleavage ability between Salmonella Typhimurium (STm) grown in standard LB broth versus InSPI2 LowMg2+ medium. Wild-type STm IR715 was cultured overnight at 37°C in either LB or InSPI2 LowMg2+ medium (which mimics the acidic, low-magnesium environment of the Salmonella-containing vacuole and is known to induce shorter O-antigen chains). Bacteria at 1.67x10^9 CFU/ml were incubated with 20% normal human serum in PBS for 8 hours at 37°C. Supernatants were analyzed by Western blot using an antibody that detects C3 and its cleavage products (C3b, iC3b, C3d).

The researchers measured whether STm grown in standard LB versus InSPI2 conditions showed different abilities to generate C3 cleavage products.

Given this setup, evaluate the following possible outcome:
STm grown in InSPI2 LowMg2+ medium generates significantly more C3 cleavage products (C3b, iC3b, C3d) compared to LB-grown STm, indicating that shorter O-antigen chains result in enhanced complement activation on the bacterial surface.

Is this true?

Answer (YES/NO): NO